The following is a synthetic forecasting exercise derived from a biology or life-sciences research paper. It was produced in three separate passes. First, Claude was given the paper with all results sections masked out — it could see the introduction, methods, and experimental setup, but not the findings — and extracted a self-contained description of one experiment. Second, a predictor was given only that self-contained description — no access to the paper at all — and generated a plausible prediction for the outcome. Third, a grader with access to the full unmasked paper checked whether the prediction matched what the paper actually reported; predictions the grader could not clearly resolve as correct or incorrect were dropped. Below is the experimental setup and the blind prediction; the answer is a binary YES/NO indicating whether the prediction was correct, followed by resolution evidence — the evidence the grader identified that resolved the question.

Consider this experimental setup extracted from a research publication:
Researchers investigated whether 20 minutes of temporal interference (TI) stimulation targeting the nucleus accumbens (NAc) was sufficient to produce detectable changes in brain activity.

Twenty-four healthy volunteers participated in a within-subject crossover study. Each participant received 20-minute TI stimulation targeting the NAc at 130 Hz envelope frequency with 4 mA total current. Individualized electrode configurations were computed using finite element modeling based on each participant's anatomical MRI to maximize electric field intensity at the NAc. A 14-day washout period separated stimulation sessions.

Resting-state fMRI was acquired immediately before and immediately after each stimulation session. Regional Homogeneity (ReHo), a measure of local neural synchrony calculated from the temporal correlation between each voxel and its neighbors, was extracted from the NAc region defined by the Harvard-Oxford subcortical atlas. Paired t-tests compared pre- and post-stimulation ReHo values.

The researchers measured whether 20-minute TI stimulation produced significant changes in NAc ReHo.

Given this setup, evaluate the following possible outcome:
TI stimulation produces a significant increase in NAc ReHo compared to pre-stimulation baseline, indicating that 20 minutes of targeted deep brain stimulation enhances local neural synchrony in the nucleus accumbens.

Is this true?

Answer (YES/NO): NO